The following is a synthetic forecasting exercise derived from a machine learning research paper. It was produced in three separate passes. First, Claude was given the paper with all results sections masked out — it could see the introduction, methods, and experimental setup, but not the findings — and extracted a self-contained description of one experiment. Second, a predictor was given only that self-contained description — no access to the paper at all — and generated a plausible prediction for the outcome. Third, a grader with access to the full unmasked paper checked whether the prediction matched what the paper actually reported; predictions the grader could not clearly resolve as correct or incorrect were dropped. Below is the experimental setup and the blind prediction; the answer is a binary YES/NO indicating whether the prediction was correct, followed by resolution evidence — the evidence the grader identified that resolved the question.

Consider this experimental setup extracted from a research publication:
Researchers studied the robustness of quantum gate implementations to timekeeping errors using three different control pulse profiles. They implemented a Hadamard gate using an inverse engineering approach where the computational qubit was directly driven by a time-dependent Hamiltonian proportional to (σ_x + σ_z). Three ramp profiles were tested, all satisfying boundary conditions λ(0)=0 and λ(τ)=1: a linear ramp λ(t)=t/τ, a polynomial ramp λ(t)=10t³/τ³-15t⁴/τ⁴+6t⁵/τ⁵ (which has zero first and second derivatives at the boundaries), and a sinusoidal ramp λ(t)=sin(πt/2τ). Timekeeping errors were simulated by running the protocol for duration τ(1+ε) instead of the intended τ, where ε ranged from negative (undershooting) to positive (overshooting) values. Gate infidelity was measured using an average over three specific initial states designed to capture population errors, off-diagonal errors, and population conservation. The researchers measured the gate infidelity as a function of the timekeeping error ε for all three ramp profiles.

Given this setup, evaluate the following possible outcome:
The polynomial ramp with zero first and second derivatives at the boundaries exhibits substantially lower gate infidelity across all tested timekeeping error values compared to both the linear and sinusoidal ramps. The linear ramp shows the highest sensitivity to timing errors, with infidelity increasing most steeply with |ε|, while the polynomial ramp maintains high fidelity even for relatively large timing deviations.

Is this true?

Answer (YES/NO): NO